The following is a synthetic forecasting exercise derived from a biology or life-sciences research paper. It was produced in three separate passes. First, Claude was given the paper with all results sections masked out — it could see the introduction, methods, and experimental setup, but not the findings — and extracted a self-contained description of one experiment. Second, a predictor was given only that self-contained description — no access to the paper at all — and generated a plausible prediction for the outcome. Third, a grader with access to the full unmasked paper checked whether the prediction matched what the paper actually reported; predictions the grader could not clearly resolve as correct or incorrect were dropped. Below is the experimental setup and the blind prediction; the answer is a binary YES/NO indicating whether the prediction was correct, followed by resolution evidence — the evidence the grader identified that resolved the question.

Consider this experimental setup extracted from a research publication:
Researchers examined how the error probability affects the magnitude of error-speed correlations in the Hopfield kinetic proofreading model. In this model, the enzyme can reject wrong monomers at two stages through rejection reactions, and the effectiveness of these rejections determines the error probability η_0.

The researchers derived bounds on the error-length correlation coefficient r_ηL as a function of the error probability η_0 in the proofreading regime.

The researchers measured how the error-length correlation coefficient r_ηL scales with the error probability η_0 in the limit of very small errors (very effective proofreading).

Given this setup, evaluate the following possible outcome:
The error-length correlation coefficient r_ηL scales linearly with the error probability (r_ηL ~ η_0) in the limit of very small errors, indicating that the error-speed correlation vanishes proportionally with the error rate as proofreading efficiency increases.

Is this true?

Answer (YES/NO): YES